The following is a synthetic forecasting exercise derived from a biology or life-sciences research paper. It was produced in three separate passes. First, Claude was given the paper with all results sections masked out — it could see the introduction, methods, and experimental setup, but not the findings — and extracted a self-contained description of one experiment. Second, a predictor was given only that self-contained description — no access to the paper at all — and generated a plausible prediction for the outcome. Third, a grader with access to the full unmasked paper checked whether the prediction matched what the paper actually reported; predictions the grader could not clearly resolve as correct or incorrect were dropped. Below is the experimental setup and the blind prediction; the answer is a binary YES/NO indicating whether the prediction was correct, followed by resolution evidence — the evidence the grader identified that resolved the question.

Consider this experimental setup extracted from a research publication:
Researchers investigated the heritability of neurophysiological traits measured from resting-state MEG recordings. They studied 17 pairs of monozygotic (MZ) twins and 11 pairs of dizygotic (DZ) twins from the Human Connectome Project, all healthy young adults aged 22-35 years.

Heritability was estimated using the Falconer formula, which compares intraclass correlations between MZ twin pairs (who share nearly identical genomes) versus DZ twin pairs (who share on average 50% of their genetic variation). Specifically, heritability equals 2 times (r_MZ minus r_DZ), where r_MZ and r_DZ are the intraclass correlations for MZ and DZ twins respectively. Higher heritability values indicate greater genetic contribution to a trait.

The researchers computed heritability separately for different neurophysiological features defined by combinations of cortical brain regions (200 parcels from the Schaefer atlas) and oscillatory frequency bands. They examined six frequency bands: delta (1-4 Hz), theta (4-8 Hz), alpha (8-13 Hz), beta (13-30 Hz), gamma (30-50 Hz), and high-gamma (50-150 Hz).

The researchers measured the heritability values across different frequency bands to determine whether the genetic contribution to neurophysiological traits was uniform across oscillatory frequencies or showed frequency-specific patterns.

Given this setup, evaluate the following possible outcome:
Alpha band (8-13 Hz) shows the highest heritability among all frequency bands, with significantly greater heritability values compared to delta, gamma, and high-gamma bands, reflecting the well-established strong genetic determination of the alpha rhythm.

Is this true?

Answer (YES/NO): NO